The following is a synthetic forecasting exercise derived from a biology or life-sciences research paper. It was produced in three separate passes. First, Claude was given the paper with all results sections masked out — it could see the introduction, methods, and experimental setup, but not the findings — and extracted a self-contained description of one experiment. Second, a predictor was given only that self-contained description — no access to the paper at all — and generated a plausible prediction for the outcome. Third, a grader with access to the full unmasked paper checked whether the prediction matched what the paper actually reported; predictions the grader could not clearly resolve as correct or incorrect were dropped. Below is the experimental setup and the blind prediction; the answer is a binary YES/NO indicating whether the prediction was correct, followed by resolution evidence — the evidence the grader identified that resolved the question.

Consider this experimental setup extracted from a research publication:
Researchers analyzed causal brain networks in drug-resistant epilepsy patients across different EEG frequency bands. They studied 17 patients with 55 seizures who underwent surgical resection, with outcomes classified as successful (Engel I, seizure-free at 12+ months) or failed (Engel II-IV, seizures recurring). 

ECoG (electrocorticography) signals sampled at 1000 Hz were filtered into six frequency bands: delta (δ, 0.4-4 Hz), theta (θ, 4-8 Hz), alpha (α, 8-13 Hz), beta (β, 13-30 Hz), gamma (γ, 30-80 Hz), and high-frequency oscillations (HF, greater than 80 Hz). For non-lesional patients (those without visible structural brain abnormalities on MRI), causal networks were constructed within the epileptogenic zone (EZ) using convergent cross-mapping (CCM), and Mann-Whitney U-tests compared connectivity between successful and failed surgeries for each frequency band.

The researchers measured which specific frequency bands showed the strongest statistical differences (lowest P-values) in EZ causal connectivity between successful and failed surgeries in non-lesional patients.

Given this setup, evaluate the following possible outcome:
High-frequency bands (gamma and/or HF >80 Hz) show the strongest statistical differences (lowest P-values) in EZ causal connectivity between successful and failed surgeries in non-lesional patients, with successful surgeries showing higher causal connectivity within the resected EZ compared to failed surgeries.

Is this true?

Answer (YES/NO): NO